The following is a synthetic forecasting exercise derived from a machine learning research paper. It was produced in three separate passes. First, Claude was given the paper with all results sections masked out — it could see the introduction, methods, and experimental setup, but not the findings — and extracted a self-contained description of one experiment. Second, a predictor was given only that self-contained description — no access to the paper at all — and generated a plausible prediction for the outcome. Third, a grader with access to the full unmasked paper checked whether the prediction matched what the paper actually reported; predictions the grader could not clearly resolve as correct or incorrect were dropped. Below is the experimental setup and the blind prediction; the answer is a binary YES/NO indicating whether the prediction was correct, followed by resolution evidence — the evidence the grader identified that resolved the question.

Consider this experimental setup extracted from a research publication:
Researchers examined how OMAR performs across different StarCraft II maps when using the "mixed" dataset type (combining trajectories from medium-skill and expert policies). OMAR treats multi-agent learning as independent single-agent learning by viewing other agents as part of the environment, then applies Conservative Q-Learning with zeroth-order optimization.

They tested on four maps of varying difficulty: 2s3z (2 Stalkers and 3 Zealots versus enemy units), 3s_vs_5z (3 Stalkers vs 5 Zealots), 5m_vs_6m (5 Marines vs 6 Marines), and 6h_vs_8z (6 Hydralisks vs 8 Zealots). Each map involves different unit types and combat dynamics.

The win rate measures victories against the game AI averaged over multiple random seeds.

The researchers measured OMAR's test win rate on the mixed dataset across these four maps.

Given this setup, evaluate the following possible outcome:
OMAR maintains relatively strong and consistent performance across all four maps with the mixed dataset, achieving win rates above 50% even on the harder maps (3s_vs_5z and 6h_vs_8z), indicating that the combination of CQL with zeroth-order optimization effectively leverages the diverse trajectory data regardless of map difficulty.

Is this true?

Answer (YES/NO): NO